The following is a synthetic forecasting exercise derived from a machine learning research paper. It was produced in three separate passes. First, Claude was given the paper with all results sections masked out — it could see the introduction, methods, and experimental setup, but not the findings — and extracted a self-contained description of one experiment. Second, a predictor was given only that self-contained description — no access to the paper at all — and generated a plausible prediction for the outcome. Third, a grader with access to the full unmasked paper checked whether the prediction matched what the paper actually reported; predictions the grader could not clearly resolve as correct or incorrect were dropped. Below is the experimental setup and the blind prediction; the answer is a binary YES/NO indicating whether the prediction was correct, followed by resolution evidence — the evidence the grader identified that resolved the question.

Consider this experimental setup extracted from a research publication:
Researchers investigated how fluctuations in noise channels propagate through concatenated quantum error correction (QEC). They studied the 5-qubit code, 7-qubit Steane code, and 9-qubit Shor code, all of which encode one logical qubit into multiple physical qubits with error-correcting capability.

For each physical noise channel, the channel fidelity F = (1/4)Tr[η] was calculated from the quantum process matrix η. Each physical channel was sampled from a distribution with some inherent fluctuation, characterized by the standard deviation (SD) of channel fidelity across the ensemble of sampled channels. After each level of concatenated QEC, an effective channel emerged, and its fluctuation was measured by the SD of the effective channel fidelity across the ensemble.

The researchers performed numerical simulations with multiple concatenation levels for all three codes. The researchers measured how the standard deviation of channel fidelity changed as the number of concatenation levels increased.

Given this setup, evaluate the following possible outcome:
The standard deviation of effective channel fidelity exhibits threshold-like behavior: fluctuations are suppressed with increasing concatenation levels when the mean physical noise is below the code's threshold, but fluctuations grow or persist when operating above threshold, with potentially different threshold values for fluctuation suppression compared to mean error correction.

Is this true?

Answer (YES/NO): NO